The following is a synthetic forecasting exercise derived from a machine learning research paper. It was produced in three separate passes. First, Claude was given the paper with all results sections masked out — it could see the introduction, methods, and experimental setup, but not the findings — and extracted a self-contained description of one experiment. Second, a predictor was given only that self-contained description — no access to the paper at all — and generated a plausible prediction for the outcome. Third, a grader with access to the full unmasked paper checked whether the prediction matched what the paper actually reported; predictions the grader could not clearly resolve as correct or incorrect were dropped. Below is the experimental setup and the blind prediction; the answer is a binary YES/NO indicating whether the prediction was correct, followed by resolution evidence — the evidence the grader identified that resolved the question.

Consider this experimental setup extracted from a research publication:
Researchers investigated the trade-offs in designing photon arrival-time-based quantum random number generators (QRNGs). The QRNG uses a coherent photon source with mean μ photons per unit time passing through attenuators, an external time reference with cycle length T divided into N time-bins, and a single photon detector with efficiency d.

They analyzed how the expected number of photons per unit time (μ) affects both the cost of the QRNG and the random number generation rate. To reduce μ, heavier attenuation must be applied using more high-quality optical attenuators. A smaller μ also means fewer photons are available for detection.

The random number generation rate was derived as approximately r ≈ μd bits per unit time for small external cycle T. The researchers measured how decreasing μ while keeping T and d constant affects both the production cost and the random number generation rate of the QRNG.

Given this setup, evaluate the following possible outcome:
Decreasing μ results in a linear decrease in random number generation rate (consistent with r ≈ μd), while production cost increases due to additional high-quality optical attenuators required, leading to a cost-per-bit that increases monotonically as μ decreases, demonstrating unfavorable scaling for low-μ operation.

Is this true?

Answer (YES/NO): YES